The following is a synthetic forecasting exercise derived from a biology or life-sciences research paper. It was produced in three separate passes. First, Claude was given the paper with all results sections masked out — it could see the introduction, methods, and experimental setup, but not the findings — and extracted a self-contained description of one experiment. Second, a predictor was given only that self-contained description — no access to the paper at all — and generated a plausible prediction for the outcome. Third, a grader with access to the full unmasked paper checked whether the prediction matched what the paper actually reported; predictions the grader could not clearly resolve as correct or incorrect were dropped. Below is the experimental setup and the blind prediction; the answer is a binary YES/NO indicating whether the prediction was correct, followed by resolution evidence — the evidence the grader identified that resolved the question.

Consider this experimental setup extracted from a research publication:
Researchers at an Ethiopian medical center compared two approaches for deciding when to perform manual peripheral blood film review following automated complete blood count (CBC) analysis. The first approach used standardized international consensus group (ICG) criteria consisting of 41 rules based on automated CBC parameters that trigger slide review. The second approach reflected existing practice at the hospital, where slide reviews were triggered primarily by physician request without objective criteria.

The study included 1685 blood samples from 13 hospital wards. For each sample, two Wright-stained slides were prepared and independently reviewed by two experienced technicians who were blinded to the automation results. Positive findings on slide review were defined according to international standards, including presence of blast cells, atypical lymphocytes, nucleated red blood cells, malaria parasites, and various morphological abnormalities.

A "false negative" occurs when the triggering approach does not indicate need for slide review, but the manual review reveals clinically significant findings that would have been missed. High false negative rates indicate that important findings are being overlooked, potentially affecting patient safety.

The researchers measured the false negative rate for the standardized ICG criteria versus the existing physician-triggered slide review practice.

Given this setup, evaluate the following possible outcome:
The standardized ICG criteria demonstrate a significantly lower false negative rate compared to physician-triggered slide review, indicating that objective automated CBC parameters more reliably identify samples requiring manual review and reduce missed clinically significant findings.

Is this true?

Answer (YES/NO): YES